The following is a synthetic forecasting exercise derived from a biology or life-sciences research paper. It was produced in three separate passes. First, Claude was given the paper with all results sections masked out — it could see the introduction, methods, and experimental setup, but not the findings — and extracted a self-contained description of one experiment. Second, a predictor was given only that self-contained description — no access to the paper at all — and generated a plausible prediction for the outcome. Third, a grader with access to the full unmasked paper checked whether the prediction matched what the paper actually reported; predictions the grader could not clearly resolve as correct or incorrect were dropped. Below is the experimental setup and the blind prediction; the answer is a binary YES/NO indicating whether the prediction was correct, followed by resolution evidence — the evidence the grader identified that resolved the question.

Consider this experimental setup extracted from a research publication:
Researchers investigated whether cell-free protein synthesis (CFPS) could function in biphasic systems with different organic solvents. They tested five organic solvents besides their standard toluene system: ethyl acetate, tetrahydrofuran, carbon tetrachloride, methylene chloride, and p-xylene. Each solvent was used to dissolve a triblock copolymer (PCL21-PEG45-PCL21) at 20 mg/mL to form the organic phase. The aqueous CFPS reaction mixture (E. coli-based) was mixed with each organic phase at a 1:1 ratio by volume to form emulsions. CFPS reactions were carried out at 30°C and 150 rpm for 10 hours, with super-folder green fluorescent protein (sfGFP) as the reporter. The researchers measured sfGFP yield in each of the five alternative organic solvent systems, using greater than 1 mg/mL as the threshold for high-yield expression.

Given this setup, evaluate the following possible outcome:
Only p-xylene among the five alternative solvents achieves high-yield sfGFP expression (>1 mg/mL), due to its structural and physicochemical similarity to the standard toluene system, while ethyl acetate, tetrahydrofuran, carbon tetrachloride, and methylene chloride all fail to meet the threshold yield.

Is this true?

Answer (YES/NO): NO